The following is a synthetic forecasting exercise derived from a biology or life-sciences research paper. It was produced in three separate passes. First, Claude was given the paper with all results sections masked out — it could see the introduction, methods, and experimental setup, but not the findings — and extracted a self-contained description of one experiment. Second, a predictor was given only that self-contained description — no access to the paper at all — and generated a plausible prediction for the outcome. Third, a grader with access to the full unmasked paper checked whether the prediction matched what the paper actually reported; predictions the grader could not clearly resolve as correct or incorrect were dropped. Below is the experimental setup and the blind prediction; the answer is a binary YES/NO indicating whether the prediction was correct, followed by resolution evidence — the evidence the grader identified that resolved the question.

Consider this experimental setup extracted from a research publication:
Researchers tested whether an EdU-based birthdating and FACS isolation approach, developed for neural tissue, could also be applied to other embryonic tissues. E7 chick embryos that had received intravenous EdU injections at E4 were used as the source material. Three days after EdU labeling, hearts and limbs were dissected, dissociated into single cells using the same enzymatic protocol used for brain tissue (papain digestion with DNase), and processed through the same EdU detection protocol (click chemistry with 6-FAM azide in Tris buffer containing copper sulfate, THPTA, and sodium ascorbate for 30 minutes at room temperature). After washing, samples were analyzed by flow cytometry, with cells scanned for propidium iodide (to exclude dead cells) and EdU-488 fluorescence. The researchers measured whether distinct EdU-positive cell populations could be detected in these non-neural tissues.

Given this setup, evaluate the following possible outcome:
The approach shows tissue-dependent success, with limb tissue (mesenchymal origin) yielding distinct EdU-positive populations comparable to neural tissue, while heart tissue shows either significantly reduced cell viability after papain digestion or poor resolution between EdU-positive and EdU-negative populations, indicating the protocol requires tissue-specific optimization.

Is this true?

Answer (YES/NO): NO